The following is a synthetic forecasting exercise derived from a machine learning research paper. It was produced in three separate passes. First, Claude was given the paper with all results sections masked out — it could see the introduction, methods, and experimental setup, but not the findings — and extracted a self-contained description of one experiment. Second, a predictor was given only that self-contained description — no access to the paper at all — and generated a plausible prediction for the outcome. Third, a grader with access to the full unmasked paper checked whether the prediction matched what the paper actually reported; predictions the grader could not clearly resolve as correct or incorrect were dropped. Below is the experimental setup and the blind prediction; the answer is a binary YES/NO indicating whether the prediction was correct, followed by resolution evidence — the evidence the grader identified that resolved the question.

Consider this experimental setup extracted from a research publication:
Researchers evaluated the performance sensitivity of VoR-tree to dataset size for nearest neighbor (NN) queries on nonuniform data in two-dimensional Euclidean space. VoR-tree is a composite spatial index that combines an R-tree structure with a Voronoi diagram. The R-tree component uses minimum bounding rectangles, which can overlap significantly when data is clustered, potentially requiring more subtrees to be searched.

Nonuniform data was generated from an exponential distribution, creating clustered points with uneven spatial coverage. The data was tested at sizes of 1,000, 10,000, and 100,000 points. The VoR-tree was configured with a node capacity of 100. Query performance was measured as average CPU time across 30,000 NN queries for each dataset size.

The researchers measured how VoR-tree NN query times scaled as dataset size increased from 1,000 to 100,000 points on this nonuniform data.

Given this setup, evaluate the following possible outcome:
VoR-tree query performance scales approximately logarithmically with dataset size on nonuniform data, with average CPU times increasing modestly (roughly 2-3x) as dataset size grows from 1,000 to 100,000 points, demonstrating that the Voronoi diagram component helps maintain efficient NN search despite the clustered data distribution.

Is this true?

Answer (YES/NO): NO